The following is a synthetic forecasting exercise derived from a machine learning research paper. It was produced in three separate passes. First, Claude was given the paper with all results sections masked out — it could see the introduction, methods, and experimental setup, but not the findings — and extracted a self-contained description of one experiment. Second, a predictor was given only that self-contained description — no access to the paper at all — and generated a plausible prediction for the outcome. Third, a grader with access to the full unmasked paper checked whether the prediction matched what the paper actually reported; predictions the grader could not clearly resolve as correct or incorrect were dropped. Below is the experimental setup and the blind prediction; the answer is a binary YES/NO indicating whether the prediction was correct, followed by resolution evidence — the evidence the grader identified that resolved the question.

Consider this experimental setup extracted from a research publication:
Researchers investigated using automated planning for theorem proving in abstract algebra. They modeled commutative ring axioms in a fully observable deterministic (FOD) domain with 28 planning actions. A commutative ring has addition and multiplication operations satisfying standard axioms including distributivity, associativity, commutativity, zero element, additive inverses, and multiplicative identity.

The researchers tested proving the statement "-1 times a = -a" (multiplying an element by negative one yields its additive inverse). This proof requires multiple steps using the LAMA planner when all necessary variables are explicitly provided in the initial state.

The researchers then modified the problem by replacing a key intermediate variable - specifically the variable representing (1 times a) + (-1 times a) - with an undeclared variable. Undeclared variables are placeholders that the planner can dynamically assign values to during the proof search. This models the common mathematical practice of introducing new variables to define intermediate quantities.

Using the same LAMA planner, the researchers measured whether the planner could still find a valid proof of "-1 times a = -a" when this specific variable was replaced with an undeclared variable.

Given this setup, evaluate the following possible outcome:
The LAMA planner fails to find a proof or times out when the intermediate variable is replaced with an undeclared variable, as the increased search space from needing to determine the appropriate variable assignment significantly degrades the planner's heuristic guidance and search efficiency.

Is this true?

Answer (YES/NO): YES